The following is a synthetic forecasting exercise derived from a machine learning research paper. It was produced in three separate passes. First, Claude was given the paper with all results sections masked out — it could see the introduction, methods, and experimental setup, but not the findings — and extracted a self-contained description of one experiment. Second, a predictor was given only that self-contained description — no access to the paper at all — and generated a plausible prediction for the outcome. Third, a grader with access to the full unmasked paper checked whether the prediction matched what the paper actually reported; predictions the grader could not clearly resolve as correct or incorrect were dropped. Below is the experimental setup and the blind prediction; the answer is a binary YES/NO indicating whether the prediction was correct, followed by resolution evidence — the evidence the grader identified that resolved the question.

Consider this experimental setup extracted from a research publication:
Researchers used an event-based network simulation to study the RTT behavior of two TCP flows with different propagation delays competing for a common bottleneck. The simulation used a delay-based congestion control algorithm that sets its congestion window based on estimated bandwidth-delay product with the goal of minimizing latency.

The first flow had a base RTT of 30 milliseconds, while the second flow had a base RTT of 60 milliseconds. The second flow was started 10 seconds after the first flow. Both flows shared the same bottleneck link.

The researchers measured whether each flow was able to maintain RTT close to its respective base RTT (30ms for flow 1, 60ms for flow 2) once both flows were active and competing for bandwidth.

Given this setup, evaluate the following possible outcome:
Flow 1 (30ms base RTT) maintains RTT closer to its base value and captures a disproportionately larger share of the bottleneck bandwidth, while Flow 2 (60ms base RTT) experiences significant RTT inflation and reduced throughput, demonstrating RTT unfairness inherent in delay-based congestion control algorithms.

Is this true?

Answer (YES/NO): NO